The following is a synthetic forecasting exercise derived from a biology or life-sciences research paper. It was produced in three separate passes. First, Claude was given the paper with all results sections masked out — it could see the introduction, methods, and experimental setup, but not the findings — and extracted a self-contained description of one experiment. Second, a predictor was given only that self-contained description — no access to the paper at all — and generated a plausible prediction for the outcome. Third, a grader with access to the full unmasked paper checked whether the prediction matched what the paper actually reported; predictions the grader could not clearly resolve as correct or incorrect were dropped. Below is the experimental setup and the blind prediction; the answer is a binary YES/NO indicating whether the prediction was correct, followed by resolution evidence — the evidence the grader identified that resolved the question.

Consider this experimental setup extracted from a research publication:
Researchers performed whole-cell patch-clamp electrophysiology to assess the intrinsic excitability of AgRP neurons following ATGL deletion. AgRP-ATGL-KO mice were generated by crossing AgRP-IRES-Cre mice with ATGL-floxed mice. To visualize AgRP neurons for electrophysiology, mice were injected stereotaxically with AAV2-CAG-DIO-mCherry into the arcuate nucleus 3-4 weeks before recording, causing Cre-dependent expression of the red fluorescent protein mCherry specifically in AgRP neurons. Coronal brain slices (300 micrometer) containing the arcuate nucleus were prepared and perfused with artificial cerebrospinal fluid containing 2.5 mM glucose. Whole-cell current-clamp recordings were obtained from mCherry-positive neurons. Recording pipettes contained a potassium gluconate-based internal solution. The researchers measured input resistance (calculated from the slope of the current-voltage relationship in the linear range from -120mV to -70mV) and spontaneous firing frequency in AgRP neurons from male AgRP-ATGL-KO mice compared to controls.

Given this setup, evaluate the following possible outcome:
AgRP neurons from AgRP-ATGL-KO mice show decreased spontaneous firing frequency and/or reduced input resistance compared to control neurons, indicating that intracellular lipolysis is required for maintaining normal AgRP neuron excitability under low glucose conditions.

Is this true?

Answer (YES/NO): YES